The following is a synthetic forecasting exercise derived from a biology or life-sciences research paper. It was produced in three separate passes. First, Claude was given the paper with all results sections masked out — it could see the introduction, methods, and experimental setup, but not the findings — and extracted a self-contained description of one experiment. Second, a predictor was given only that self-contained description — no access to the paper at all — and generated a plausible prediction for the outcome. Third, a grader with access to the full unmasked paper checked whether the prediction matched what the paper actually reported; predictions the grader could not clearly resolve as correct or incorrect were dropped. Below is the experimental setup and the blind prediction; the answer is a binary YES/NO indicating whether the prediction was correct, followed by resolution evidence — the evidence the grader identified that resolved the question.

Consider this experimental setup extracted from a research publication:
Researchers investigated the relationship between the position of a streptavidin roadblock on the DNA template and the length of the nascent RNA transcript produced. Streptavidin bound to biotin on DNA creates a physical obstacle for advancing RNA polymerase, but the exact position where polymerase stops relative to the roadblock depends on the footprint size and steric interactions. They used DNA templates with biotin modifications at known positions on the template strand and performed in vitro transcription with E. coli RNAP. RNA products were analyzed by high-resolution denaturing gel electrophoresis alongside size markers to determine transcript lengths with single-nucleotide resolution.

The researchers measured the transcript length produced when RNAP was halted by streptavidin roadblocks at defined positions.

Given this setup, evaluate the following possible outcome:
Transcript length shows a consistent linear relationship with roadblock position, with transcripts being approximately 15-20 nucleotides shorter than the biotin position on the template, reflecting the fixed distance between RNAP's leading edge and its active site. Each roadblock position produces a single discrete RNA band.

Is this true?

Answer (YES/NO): NO